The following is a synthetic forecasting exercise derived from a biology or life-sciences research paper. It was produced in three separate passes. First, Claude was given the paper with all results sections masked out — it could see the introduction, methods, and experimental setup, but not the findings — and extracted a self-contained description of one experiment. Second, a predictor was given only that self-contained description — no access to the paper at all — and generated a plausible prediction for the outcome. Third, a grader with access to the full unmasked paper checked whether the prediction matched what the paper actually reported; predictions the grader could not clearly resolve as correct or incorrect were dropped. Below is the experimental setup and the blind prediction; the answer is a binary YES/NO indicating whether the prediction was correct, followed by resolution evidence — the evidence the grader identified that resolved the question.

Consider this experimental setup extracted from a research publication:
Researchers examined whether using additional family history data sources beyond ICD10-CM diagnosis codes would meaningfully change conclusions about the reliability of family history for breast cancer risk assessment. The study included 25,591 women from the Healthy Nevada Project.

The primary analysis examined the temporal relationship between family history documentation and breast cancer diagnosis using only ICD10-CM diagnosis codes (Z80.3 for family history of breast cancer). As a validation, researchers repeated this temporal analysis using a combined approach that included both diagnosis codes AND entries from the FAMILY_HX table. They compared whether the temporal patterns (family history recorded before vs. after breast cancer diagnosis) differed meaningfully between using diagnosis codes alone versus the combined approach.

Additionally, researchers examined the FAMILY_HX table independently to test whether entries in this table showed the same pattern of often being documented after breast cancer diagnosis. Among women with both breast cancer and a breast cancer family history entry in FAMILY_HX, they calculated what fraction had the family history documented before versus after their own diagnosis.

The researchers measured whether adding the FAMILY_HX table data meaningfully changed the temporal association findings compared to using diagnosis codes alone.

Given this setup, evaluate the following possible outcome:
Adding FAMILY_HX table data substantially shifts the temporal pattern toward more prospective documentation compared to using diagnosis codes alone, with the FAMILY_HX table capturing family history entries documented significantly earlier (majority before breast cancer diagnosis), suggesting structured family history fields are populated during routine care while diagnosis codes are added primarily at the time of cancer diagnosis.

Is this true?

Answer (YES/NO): NO